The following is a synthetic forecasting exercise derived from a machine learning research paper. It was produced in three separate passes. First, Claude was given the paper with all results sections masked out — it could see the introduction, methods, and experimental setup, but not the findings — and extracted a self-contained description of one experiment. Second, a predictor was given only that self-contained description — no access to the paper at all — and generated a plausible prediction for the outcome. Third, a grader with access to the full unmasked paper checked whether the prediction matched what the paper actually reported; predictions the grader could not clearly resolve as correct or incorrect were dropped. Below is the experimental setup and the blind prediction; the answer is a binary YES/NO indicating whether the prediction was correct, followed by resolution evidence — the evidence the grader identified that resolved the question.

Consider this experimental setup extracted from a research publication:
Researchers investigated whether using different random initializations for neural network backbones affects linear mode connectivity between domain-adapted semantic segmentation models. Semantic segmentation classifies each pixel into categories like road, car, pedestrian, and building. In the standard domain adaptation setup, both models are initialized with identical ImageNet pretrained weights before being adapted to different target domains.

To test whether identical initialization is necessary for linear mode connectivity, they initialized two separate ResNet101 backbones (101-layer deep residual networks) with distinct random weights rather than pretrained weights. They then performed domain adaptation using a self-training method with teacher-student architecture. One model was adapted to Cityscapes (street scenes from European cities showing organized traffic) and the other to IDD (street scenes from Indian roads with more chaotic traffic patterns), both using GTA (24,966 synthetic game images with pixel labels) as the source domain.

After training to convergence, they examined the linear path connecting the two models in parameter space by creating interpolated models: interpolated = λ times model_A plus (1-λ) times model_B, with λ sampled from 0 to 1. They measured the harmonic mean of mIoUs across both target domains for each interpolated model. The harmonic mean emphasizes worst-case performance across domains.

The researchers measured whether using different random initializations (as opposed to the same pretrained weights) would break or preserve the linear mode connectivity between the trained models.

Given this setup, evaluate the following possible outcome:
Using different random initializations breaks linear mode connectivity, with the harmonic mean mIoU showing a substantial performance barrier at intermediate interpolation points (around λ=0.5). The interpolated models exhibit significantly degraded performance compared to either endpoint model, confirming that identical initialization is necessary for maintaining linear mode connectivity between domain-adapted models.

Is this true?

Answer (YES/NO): YES